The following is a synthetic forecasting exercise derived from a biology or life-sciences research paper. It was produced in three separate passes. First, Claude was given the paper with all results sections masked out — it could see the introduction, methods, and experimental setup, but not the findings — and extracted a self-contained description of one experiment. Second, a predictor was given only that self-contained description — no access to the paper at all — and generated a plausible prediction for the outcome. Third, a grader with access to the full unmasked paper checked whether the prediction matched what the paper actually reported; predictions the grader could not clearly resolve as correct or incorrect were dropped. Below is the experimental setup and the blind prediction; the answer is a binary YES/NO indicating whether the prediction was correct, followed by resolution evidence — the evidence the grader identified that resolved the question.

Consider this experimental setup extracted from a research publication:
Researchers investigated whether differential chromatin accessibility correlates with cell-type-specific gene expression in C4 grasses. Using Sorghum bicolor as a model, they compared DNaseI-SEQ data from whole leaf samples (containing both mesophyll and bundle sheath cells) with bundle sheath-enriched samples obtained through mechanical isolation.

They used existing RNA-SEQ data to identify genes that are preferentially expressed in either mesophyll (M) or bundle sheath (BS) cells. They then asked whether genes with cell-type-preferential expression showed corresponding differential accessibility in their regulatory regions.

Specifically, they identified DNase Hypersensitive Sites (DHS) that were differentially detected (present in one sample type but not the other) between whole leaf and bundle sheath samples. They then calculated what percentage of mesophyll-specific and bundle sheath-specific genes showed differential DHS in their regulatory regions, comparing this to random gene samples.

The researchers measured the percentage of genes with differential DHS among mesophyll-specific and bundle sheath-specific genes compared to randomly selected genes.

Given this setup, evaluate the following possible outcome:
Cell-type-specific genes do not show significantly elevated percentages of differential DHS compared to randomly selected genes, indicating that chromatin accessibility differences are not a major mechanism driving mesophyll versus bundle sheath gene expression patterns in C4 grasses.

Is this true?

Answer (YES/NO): YES